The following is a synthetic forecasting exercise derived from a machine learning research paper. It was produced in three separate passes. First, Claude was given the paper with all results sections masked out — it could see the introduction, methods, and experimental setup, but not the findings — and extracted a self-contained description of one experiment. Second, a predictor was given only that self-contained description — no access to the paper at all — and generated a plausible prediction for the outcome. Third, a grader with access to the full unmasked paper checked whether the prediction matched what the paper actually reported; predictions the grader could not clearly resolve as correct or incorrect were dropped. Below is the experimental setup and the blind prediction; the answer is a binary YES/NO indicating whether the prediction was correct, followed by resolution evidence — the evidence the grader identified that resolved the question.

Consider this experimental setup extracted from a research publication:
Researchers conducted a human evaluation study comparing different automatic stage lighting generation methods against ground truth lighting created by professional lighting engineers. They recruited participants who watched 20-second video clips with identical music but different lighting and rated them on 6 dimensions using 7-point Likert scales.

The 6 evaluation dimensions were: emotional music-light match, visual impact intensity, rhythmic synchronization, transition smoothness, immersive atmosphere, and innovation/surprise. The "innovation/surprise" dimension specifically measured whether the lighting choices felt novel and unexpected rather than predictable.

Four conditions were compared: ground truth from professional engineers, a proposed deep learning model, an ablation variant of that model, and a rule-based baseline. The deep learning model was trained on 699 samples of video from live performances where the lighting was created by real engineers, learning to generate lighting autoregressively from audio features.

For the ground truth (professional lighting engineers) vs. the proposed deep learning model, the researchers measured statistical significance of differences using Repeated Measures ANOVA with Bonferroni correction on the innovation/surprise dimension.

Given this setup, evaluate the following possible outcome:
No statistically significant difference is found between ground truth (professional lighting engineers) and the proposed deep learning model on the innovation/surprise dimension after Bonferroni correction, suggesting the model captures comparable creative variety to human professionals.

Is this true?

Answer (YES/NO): NO